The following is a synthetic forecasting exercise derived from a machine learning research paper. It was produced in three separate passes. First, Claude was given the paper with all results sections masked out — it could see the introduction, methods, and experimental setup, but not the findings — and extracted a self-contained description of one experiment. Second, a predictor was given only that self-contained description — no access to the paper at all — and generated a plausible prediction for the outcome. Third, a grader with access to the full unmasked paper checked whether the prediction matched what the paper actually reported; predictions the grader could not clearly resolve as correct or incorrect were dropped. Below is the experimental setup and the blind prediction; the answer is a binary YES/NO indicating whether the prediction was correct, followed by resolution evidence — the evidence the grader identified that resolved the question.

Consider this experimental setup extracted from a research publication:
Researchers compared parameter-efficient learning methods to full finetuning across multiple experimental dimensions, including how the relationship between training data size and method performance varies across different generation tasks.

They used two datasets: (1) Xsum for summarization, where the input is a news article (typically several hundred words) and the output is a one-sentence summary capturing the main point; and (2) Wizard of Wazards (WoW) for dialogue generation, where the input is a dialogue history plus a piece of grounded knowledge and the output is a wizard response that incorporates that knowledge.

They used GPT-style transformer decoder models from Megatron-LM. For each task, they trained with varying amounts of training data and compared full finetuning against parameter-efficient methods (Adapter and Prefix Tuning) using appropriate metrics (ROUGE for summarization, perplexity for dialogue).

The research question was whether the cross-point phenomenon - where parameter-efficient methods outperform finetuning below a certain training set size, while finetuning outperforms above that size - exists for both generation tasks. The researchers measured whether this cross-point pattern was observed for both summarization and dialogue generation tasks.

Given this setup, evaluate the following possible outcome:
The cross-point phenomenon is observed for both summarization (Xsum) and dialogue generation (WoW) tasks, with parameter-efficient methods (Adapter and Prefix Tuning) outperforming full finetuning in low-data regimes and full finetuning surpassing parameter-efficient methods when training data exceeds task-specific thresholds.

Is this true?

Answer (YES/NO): YES